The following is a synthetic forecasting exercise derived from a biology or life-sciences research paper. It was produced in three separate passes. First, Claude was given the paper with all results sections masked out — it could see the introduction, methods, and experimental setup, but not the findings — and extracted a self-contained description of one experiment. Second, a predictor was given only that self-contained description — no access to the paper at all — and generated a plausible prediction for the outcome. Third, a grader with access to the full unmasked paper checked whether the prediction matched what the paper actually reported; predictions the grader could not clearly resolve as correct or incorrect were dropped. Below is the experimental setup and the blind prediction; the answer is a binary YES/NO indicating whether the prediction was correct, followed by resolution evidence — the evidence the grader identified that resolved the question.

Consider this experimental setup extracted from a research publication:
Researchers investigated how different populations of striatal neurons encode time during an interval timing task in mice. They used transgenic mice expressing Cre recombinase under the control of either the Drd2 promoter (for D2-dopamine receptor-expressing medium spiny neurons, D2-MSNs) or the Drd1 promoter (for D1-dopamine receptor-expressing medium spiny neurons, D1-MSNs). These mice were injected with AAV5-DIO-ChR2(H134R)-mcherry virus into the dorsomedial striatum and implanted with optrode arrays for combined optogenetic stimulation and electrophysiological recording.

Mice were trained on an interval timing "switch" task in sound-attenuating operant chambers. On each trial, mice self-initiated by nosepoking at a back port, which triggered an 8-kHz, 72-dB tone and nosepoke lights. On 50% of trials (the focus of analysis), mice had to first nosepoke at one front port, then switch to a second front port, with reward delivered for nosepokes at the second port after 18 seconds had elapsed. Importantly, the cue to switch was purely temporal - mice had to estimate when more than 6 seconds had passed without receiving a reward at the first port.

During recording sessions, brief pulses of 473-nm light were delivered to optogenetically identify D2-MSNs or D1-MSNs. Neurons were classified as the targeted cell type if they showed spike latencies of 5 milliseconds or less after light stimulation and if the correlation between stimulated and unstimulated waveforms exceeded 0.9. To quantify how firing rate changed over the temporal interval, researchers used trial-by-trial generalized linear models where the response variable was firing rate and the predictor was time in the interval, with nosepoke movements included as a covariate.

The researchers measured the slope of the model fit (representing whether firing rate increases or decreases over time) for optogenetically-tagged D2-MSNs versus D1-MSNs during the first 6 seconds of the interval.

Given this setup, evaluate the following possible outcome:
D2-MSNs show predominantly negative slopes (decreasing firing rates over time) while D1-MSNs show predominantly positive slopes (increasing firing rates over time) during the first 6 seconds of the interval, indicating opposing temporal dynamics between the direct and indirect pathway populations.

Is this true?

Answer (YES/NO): NO